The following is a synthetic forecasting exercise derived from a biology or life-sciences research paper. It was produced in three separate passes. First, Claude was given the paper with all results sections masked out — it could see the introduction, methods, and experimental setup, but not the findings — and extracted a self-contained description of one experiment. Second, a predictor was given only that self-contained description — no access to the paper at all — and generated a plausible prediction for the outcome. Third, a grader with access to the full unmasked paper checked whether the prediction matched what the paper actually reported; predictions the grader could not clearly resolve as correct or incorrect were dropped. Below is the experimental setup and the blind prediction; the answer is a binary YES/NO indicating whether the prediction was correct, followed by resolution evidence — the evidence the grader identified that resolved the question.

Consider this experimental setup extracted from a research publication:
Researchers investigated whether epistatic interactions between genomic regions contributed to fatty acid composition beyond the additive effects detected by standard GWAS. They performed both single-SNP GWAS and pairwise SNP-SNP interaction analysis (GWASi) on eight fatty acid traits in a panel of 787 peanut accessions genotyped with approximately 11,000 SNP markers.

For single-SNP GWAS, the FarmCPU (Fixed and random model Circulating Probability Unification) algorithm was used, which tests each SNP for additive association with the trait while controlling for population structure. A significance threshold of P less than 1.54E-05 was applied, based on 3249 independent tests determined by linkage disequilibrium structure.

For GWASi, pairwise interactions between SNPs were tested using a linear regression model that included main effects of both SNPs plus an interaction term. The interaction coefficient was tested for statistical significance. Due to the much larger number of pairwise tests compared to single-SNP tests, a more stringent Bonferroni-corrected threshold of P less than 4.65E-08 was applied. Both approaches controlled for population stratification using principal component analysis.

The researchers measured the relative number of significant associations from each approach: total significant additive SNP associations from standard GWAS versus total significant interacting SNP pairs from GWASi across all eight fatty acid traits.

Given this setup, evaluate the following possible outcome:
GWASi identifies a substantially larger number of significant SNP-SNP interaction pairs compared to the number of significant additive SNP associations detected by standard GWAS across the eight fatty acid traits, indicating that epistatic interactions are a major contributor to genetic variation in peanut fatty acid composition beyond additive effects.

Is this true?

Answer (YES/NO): YES